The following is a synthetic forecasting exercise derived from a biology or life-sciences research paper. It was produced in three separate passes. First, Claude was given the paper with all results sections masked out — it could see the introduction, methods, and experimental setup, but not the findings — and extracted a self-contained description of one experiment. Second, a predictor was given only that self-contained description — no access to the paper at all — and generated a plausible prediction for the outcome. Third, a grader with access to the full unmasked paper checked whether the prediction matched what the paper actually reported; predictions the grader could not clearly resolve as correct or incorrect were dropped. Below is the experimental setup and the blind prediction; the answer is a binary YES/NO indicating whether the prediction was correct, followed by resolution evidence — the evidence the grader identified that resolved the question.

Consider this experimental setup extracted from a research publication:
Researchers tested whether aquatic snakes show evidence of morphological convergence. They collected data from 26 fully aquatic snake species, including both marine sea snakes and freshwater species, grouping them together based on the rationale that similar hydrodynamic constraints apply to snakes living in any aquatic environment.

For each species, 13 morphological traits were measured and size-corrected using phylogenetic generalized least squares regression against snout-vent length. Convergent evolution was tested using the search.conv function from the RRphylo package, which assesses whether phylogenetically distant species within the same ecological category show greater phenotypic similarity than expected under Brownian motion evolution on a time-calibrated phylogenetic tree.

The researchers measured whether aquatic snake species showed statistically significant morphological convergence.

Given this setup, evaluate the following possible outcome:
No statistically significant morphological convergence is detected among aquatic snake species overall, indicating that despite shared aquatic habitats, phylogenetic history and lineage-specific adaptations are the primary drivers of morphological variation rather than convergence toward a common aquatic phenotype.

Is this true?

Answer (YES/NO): YES